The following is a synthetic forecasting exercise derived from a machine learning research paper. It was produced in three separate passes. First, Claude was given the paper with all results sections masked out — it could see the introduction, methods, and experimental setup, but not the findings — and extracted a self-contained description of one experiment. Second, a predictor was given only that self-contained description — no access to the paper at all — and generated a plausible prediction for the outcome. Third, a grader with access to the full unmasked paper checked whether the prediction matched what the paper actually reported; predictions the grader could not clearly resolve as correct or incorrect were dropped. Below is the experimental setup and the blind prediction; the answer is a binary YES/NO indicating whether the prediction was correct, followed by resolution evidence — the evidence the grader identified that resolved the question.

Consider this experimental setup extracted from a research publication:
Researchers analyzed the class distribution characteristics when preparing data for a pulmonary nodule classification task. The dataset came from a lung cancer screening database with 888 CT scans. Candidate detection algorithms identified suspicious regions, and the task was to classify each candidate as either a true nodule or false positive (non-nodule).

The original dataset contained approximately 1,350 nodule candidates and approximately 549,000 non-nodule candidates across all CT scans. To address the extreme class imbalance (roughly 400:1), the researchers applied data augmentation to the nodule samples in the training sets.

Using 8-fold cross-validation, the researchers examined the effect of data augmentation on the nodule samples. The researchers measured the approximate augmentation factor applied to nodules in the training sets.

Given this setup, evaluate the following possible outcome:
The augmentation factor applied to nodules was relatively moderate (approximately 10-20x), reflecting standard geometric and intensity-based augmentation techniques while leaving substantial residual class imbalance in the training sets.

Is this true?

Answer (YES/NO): NO